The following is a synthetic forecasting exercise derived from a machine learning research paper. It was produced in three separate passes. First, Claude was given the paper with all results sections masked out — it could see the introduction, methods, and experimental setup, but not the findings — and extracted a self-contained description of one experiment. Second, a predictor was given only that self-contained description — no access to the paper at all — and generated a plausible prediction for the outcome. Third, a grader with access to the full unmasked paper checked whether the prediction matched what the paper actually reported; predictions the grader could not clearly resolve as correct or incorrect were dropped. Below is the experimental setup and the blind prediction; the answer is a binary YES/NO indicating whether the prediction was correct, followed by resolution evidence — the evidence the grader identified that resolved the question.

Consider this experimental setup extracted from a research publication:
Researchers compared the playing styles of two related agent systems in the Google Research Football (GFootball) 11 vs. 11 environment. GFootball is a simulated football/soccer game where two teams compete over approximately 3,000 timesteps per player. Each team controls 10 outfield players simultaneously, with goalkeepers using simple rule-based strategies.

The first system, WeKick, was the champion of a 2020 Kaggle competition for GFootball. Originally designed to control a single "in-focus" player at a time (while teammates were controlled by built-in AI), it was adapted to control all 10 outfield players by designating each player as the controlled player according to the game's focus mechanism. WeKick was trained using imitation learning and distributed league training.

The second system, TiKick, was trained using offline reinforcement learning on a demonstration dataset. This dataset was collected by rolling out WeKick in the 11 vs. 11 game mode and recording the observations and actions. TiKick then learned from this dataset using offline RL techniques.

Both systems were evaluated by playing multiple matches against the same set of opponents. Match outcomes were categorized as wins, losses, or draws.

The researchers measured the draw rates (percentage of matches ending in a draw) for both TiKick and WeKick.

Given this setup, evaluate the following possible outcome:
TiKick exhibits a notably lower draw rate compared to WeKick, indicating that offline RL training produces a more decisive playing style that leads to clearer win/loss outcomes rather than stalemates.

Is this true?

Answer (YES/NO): YES